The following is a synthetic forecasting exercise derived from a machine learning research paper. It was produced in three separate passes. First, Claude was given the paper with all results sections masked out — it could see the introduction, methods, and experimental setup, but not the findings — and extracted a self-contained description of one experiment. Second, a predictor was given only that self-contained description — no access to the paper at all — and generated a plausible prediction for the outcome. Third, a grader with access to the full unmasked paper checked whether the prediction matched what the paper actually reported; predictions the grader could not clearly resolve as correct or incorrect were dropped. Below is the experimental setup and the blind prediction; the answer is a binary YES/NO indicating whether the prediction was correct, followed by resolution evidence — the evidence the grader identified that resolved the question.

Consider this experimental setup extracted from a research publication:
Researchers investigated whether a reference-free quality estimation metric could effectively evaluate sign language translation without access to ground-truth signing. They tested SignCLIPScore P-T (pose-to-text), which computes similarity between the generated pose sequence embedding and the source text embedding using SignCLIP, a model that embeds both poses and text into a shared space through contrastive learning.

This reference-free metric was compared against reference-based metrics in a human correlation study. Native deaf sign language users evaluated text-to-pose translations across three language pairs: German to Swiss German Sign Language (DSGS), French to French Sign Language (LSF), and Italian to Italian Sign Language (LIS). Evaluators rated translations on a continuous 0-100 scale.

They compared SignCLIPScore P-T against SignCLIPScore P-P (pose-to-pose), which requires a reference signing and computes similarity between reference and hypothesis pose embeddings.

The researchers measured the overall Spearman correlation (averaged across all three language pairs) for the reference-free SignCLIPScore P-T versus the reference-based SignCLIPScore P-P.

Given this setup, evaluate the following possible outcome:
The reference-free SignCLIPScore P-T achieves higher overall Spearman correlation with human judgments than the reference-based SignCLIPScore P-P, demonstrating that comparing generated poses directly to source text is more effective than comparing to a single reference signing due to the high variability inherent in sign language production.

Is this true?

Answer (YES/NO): YES